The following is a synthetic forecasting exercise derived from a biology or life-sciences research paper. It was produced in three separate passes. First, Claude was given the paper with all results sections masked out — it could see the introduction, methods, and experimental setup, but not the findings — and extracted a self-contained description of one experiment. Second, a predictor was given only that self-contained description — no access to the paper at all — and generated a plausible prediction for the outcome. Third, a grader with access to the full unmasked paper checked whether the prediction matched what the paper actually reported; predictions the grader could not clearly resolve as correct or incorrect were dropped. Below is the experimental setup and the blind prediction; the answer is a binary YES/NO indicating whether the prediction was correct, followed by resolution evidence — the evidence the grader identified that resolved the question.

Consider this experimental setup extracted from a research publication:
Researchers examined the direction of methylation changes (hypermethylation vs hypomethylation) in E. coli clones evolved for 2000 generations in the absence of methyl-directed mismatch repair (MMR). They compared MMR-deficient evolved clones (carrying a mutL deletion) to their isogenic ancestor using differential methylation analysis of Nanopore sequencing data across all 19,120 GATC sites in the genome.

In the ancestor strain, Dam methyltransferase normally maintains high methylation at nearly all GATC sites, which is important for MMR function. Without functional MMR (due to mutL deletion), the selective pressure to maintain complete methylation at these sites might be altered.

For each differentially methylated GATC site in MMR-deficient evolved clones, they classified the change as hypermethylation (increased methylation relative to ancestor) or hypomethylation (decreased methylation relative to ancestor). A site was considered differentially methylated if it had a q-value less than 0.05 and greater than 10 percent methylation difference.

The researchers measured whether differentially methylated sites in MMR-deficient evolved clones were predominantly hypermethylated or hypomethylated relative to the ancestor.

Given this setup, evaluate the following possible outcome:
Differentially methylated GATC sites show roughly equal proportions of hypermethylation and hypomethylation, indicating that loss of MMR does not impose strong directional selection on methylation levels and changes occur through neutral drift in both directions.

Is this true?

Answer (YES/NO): NO